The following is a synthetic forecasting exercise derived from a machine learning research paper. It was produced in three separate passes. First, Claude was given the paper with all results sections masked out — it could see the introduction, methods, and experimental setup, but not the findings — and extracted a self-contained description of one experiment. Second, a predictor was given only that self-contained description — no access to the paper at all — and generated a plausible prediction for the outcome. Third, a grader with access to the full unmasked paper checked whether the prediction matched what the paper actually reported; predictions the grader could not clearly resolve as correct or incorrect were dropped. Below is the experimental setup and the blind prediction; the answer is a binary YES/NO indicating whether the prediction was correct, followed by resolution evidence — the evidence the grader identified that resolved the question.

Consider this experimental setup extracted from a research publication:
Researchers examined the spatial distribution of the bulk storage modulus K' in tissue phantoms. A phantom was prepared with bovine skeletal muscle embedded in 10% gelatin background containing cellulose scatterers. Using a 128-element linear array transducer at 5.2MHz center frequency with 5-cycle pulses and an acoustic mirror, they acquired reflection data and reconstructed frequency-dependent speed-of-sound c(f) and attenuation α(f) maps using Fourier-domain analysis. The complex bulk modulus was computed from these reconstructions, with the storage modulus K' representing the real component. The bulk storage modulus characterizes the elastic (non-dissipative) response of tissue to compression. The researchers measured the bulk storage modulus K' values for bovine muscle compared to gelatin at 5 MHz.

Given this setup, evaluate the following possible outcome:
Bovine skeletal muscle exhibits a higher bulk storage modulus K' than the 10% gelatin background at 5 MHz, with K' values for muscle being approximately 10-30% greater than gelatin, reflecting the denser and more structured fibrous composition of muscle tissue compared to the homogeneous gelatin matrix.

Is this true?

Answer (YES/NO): NO